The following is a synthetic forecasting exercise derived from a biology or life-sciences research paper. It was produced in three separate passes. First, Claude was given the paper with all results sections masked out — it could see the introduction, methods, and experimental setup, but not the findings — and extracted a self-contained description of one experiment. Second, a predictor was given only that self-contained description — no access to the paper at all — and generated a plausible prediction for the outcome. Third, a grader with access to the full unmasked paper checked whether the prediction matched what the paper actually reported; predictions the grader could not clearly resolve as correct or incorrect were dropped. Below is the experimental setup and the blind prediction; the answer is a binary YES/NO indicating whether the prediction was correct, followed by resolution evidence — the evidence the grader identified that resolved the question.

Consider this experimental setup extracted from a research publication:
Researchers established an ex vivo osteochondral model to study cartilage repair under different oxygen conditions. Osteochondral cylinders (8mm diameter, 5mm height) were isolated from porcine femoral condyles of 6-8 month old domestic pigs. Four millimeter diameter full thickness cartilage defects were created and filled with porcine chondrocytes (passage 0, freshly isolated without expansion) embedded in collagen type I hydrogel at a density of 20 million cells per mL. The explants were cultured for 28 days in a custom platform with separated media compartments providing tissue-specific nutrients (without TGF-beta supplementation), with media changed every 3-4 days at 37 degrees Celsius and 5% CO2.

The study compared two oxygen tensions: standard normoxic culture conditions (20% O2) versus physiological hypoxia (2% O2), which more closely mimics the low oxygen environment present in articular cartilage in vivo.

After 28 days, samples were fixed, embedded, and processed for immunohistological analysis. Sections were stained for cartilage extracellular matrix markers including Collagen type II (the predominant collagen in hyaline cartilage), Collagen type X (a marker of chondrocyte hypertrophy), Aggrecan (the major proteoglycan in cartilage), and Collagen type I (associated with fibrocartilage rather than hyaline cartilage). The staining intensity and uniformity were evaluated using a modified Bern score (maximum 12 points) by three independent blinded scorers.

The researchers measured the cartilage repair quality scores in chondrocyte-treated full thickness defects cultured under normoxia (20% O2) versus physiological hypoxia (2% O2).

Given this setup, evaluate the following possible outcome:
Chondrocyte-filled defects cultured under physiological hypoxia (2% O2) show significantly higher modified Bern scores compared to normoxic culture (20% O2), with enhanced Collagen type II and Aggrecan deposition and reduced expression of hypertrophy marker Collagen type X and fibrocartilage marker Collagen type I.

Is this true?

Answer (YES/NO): NO